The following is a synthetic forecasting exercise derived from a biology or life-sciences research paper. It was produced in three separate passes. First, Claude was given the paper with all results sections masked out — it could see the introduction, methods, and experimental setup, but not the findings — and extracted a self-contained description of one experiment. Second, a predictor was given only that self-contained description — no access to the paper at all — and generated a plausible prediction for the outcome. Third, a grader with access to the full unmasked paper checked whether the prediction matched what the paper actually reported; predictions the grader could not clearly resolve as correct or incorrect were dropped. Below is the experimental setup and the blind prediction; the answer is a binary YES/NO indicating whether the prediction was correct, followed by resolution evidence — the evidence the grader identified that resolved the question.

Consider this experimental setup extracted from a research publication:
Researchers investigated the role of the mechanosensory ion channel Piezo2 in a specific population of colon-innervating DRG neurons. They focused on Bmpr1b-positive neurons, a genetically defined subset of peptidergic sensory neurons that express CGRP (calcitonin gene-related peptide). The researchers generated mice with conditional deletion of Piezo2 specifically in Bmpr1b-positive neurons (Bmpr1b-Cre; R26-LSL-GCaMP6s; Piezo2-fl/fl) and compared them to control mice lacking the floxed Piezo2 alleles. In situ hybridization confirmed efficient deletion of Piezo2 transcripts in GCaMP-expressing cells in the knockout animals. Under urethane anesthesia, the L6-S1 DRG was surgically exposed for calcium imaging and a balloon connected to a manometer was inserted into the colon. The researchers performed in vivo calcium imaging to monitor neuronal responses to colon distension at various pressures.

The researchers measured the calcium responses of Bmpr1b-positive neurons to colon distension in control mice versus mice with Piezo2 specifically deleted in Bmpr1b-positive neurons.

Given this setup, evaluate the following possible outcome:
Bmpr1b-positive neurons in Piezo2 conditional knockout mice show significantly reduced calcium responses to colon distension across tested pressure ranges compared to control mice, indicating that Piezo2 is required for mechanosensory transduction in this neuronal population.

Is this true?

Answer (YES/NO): NO